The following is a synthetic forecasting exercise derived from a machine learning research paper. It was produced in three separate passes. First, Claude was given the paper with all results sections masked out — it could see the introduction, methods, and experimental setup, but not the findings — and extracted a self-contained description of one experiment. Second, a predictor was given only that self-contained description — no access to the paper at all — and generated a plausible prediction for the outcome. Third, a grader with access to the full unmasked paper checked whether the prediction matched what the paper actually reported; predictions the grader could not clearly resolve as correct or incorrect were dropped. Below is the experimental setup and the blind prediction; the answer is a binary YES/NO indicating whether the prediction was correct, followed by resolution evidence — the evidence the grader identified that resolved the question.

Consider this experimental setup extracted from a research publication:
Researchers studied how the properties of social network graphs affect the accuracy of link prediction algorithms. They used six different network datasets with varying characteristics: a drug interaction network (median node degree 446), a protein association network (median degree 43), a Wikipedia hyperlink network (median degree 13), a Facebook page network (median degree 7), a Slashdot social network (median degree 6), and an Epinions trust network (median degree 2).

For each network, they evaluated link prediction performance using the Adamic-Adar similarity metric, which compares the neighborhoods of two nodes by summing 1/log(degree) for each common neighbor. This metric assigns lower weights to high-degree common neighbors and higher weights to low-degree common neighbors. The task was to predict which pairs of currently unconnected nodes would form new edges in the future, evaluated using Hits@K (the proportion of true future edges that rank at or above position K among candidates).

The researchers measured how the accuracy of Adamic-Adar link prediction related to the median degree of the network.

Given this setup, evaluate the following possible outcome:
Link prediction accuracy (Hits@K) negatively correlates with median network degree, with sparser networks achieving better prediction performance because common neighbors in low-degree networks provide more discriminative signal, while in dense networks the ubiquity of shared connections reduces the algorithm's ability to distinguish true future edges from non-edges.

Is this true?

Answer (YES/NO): NO